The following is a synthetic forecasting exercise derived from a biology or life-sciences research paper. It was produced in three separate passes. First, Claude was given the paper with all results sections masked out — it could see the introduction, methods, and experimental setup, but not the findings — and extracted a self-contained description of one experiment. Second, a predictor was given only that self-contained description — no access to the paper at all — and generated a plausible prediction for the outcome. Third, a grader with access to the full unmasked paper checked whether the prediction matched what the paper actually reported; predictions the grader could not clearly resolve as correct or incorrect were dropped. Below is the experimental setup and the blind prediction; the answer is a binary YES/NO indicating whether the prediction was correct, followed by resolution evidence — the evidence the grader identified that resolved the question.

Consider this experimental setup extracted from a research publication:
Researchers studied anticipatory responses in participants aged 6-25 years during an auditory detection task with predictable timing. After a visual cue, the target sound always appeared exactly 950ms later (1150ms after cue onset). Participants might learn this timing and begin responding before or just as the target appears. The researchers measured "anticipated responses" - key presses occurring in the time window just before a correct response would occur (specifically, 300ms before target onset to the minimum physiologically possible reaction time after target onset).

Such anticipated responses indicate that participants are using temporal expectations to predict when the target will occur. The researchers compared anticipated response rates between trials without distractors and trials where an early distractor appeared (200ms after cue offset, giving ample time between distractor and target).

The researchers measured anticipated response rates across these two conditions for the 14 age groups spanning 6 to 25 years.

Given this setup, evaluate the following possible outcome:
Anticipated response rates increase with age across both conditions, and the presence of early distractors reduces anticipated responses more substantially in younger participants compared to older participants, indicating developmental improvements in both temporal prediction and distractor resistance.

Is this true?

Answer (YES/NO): NO